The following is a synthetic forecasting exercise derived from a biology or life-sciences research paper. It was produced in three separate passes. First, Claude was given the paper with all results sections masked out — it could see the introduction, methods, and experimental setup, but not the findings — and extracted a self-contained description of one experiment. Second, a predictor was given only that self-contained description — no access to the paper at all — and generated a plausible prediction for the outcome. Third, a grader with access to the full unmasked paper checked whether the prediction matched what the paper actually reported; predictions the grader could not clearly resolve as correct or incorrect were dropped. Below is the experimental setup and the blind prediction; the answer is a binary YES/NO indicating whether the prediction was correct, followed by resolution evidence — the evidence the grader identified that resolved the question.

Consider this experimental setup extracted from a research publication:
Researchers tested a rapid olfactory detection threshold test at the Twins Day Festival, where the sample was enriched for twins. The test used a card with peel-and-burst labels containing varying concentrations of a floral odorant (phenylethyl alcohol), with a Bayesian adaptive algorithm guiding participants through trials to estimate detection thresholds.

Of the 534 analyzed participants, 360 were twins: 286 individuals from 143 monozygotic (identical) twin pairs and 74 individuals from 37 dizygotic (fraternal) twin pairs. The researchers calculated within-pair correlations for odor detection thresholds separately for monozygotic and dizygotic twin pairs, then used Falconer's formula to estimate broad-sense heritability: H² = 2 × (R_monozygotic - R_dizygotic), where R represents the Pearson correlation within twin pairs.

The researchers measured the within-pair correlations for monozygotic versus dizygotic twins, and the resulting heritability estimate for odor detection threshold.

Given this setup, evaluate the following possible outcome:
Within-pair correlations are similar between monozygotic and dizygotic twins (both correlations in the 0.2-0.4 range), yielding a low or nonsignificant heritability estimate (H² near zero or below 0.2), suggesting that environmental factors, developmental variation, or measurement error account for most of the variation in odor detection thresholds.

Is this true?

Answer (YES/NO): NO